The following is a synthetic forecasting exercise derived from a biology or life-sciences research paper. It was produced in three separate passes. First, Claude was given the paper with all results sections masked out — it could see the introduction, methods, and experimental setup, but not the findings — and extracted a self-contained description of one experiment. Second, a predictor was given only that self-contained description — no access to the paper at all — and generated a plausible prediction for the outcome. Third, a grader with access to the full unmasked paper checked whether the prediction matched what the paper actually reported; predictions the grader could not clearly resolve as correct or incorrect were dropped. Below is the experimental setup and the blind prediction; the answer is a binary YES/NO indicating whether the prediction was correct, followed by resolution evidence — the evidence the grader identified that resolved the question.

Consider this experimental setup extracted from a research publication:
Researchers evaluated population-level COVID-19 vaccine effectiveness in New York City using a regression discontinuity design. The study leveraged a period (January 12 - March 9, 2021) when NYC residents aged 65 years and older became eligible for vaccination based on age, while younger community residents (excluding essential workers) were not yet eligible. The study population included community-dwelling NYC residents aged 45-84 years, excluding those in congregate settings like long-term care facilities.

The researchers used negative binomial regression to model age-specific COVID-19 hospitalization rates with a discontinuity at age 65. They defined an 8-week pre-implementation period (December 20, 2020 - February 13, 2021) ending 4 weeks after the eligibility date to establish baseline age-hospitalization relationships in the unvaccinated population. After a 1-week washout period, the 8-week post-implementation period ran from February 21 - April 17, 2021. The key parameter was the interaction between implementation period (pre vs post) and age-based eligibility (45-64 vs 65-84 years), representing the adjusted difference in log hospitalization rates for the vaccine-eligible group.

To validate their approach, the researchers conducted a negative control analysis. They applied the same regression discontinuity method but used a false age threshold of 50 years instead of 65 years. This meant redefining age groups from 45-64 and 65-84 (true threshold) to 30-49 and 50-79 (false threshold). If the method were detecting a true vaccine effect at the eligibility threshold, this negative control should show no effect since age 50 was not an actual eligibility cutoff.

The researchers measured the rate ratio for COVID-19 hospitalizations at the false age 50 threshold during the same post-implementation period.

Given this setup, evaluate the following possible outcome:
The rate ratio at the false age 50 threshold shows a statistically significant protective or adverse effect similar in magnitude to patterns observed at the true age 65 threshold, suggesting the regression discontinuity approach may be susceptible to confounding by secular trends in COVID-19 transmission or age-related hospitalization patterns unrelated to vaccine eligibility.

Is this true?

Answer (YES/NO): NO